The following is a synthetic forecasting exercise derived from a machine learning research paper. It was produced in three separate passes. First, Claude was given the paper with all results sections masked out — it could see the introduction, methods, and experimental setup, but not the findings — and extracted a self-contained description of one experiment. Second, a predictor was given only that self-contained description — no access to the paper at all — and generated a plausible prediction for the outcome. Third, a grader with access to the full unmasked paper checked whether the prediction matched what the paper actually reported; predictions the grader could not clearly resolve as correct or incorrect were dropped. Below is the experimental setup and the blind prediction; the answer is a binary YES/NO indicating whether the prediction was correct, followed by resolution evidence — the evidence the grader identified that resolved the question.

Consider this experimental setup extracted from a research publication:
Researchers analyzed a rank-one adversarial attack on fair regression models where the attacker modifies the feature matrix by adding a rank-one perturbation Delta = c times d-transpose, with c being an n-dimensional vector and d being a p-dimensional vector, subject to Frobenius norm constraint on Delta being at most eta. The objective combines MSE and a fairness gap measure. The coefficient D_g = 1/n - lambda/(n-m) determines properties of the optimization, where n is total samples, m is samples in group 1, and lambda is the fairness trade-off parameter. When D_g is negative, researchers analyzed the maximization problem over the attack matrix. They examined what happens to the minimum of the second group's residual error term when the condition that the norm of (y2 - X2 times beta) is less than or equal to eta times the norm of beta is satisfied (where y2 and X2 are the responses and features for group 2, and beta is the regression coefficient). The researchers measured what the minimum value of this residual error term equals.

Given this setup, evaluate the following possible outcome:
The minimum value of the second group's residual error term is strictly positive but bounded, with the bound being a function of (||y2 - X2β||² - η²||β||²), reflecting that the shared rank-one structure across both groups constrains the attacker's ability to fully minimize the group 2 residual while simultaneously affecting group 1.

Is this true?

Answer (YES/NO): NO